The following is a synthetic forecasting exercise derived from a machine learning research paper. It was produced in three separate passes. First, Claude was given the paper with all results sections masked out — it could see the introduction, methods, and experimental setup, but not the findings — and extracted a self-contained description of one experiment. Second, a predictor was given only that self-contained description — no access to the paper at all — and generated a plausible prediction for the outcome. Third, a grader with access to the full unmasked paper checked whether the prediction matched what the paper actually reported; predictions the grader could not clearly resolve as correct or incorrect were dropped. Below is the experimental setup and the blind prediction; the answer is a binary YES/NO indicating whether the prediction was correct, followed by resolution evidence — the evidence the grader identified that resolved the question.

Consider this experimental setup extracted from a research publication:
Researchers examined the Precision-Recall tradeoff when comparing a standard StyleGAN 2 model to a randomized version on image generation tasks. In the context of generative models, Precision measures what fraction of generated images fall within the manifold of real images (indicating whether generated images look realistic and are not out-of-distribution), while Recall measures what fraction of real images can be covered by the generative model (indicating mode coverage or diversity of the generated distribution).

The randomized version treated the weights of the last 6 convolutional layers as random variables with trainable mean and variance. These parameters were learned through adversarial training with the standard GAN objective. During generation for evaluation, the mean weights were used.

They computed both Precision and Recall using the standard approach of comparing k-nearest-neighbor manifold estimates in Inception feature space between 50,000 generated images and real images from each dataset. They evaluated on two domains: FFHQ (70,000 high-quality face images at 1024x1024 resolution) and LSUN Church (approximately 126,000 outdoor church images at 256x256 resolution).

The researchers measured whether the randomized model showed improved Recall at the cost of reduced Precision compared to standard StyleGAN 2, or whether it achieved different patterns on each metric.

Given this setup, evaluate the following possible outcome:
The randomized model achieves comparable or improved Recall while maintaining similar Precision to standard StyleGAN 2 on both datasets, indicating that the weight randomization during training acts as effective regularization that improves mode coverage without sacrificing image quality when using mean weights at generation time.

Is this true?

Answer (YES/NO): NO